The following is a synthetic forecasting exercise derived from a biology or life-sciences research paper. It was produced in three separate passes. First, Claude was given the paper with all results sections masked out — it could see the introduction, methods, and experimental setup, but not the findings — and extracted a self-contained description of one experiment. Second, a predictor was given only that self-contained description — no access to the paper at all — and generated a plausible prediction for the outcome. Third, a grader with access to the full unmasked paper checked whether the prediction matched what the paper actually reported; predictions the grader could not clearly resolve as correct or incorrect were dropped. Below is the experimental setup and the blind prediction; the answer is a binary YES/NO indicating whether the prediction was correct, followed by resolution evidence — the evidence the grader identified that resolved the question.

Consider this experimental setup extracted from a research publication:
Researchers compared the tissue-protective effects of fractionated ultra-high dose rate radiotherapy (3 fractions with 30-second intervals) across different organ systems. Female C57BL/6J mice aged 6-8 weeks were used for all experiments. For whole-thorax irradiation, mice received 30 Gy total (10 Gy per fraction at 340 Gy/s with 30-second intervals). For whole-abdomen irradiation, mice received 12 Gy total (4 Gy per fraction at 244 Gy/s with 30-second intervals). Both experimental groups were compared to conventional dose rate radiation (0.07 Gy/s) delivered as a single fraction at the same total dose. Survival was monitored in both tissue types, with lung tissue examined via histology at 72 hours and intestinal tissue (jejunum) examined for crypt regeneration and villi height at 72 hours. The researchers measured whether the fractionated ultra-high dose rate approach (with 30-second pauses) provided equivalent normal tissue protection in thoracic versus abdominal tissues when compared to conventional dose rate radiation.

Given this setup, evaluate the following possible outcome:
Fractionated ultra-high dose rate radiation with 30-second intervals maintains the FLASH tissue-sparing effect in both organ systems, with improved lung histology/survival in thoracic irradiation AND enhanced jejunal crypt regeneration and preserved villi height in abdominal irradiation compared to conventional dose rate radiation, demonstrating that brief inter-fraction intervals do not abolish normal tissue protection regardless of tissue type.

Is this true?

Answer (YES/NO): NO